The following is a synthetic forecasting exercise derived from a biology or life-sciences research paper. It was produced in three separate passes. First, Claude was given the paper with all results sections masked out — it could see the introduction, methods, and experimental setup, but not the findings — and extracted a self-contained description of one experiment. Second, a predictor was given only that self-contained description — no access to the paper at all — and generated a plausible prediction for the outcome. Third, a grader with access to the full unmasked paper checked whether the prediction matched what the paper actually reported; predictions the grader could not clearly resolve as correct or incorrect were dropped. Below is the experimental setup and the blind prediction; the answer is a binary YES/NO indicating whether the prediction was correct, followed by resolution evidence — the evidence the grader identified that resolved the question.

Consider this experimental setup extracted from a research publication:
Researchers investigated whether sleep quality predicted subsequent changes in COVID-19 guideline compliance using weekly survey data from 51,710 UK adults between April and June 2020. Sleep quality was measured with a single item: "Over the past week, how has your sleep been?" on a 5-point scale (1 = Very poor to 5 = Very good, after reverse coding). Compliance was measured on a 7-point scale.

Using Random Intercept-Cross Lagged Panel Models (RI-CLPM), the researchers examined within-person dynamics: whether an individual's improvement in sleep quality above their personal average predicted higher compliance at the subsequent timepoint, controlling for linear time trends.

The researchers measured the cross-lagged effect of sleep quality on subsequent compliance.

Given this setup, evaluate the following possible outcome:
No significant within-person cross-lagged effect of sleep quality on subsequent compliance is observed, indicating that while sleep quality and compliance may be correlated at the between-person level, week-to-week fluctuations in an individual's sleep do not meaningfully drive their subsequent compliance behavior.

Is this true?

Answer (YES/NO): YES